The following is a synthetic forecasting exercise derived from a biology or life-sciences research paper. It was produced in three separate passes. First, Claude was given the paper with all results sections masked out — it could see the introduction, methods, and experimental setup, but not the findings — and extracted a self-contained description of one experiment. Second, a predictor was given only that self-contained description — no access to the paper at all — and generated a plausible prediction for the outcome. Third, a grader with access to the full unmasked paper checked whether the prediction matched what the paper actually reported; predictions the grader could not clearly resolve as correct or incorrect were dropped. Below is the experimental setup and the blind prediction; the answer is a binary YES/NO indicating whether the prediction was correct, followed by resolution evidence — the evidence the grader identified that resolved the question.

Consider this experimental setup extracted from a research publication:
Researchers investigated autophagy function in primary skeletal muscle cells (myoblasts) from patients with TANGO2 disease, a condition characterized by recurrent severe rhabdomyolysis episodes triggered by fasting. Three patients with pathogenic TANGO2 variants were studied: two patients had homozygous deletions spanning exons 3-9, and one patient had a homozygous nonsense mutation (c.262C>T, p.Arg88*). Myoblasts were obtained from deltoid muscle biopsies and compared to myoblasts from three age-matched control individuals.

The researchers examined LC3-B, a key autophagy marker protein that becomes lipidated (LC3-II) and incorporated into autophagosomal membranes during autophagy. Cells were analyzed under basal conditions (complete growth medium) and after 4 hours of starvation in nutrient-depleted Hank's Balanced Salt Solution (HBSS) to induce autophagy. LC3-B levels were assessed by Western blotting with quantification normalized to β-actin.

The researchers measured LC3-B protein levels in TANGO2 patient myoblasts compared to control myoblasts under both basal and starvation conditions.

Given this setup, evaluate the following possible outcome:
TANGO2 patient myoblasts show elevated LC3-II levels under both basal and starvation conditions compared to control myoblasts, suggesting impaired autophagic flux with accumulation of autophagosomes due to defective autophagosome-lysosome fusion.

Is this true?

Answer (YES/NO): NO